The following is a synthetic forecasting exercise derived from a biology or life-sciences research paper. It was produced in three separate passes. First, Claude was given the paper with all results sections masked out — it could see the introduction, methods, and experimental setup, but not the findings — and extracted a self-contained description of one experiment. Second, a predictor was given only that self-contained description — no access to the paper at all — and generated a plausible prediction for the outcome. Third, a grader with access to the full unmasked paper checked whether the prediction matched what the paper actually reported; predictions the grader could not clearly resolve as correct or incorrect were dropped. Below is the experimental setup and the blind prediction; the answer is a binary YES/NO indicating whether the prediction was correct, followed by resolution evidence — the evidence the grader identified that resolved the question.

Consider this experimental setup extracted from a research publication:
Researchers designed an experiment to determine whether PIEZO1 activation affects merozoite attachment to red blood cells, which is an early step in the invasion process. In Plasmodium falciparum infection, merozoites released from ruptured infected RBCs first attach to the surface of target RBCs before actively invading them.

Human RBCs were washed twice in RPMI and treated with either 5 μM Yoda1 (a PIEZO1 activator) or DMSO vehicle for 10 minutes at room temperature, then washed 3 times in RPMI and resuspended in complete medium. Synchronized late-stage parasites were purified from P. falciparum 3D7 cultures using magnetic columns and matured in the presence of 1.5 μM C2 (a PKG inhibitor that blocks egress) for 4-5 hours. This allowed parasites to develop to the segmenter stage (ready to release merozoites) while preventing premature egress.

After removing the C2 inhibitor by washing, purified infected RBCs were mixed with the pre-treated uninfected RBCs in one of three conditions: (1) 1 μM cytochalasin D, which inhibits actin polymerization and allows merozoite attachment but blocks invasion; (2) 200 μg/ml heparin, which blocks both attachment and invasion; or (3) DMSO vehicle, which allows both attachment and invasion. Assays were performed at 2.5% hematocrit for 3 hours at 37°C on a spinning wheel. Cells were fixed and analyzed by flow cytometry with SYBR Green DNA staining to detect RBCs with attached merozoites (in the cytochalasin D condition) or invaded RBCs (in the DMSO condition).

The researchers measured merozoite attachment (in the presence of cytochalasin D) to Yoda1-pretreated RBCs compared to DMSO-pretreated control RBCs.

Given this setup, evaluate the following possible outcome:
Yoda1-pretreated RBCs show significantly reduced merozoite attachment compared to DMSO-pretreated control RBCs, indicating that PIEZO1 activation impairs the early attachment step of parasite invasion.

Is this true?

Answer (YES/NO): YES